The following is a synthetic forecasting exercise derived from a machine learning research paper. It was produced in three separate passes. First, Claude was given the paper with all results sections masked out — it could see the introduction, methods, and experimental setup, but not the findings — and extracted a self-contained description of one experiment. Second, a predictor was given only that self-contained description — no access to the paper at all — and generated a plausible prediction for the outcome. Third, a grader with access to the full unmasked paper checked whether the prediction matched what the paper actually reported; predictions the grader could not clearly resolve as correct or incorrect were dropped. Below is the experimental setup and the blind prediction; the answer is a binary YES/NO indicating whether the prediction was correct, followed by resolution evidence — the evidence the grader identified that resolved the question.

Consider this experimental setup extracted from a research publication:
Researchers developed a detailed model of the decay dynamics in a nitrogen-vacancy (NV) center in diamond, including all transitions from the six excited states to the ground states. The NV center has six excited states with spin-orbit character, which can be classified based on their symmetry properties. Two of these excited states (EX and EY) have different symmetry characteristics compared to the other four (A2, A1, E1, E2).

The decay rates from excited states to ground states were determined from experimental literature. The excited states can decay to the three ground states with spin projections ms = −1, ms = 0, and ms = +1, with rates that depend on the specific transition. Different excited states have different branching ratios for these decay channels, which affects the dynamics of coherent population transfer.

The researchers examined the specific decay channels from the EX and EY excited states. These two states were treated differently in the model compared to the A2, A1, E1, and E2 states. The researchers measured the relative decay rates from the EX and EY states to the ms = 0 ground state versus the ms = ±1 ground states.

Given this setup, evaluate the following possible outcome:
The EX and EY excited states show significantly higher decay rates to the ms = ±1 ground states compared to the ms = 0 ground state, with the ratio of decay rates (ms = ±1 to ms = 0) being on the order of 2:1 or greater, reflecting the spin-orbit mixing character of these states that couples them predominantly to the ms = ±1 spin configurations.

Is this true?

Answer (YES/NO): NO